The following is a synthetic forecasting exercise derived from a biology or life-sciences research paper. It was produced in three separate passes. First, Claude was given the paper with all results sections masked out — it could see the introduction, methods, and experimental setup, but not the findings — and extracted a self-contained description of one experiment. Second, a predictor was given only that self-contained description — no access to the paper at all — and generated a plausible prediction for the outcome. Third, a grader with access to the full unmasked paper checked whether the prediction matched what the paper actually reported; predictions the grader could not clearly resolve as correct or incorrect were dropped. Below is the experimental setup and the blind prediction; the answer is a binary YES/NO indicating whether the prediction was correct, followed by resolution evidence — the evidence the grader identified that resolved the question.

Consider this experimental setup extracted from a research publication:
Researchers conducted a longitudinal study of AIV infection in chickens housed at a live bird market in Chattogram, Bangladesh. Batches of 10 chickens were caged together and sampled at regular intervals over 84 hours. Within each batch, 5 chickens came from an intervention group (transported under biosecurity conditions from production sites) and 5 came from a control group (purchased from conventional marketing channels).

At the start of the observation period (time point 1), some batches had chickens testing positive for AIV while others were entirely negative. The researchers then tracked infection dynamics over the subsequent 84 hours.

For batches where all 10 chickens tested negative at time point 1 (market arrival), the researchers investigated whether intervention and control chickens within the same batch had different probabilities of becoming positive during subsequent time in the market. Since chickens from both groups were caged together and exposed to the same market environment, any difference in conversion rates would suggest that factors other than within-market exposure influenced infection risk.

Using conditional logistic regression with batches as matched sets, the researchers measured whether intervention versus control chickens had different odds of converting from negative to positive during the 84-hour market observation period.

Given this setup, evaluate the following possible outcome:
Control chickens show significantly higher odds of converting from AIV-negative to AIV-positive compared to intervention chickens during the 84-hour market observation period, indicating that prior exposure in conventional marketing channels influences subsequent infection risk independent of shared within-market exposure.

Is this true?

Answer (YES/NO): YES